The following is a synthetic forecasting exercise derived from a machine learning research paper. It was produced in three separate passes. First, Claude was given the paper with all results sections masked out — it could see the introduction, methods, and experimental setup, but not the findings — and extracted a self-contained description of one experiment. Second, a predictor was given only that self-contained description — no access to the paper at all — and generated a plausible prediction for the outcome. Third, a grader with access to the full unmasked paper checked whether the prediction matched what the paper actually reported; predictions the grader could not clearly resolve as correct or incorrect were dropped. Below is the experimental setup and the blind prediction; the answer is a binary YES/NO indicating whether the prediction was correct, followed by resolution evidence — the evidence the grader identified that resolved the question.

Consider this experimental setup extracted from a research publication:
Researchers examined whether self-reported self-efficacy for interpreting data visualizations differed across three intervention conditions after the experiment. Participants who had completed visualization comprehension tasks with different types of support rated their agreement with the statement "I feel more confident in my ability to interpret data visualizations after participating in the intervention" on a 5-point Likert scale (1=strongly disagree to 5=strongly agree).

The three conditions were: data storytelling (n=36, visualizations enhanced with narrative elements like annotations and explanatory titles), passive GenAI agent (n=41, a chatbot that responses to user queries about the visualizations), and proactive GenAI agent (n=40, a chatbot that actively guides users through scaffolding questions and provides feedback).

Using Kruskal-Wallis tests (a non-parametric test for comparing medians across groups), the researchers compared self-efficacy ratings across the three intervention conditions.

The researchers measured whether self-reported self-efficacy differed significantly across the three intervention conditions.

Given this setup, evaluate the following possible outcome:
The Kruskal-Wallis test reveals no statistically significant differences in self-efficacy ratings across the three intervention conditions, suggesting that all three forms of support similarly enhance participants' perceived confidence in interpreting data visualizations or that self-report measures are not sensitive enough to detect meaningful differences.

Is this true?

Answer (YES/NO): YES